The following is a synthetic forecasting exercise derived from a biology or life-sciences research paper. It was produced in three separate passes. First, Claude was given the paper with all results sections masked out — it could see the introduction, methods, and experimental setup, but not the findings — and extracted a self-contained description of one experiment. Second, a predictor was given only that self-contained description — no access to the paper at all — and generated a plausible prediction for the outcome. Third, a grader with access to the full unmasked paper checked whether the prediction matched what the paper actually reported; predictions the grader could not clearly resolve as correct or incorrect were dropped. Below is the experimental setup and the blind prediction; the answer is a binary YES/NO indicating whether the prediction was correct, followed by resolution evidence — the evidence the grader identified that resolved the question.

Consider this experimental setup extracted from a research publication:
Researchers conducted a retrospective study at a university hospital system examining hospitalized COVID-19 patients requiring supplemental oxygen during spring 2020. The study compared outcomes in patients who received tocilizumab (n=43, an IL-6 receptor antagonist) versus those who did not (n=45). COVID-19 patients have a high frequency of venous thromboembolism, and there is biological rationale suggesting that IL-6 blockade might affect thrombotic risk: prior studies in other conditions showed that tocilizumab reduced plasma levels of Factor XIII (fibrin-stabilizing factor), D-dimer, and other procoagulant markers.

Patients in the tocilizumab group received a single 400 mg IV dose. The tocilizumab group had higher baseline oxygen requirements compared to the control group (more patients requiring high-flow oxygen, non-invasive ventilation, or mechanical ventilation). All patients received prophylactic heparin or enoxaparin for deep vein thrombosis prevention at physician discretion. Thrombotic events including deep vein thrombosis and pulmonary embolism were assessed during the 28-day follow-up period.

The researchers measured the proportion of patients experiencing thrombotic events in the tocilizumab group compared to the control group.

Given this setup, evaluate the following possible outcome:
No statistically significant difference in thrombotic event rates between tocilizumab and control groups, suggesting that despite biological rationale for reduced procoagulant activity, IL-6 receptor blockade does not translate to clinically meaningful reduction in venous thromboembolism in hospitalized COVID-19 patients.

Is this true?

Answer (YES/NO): YES